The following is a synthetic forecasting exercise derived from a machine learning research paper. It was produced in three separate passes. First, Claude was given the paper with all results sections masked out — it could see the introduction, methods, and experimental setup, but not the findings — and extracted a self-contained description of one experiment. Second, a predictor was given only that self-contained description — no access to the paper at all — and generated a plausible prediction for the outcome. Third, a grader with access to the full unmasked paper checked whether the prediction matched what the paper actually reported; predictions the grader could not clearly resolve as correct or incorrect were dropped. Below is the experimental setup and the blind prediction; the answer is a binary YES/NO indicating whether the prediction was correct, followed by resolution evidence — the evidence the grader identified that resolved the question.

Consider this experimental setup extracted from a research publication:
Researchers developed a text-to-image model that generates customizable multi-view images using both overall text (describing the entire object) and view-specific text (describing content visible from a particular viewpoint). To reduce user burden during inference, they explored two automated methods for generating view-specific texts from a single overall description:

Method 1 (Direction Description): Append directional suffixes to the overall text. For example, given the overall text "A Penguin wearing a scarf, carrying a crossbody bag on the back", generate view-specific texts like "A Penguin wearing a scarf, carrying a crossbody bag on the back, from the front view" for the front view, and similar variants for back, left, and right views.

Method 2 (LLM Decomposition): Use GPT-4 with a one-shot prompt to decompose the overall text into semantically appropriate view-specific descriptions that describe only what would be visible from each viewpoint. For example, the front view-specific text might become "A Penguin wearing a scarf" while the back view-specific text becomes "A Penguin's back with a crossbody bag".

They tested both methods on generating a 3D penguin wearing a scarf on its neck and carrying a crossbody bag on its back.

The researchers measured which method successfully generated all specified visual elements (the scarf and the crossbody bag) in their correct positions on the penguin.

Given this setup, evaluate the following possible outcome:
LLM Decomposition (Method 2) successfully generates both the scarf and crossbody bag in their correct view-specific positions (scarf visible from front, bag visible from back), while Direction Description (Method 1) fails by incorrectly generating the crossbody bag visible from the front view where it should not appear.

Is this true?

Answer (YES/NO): NO